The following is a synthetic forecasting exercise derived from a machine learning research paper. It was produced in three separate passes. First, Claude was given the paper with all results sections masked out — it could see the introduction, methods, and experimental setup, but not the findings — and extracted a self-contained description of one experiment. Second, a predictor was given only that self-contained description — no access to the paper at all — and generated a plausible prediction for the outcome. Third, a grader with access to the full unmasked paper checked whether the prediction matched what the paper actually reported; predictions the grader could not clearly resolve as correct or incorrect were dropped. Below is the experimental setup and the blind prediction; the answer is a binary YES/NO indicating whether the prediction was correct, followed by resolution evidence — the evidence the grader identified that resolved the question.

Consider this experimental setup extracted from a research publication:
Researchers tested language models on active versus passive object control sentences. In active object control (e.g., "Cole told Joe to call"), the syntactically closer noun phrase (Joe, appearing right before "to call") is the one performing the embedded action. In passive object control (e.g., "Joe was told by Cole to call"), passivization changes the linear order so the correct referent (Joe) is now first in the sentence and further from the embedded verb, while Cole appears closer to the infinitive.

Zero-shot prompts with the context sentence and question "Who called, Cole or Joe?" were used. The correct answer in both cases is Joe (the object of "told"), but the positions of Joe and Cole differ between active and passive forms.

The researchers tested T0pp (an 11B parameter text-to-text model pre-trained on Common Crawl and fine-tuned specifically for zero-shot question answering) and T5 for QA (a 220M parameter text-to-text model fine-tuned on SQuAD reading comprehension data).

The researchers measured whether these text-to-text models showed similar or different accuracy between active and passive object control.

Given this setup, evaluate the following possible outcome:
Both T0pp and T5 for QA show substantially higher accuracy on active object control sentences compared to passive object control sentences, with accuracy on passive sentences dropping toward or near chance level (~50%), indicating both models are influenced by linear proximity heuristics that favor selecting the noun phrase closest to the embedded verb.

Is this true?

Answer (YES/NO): NO